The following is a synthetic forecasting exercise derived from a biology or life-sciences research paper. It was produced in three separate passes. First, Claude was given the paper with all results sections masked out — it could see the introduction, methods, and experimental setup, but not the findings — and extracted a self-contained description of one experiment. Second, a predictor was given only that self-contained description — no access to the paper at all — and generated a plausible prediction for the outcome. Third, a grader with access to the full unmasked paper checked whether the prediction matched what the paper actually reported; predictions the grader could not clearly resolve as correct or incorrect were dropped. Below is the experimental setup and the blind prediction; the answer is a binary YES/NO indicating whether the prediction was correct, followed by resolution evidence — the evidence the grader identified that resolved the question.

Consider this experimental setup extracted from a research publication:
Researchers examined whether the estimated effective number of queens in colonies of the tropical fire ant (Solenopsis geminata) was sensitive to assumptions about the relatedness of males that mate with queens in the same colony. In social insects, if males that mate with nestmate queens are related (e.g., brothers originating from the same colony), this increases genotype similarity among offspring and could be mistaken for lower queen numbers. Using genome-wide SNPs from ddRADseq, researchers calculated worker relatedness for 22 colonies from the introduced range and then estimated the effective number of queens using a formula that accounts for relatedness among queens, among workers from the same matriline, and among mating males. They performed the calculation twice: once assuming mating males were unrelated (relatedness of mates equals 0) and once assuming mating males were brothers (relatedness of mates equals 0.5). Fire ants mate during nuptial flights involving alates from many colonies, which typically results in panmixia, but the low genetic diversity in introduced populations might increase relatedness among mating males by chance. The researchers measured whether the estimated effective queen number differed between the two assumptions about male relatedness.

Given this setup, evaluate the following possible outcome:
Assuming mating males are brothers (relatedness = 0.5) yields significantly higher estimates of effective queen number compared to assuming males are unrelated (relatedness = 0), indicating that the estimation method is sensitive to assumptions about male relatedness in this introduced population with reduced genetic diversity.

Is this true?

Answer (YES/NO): YES